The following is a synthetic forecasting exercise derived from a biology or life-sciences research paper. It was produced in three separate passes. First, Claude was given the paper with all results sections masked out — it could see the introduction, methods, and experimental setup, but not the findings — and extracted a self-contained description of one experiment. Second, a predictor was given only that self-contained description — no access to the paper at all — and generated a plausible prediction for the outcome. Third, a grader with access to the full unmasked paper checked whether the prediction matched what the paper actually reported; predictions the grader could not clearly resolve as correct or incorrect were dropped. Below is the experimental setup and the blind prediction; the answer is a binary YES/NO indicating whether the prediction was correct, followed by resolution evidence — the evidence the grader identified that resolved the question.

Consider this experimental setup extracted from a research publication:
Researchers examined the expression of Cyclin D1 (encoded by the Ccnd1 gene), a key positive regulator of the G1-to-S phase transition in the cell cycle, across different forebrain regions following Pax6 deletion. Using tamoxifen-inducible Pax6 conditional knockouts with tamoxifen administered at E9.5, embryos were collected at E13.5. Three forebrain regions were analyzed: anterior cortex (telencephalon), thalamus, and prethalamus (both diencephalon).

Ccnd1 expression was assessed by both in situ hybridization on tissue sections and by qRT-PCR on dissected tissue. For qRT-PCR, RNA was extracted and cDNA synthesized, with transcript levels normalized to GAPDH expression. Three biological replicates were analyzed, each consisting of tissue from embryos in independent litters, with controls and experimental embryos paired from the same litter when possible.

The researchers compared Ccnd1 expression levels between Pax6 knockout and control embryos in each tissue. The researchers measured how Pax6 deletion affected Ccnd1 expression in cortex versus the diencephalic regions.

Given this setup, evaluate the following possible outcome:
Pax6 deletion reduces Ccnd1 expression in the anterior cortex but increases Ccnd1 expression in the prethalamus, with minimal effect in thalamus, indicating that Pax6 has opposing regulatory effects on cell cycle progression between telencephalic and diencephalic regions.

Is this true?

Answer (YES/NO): NO